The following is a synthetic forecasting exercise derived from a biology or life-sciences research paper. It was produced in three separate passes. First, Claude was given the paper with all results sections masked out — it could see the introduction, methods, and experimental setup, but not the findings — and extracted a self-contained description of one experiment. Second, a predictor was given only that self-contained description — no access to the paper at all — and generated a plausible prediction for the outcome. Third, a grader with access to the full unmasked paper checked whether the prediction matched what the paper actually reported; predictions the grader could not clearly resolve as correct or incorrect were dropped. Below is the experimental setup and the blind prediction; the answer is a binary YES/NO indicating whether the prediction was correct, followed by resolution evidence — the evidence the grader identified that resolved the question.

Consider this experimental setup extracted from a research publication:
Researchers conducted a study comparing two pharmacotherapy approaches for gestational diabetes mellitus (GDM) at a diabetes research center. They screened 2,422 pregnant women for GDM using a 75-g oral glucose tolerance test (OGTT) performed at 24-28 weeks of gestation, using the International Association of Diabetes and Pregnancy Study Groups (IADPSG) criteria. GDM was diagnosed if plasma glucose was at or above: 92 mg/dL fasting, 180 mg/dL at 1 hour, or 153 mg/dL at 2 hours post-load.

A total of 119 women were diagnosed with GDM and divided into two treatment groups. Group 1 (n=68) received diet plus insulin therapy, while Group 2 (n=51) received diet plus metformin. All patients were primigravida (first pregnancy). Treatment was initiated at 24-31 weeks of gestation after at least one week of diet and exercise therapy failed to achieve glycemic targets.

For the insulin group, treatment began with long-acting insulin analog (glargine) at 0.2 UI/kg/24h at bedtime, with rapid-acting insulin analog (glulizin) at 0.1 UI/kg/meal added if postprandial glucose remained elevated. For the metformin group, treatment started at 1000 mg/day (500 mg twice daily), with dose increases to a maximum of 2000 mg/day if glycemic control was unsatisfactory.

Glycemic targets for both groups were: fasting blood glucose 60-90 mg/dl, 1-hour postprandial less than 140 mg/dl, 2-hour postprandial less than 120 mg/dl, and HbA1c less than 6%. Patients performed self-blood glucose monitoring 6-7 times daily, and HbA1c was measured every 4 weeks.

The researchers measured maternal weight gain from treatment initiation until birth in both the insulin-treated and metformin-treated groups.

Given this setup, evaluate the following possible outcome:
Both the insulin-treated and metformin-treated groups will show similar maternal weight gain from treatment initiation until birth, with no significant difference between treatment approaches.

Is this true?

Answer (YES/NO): NO